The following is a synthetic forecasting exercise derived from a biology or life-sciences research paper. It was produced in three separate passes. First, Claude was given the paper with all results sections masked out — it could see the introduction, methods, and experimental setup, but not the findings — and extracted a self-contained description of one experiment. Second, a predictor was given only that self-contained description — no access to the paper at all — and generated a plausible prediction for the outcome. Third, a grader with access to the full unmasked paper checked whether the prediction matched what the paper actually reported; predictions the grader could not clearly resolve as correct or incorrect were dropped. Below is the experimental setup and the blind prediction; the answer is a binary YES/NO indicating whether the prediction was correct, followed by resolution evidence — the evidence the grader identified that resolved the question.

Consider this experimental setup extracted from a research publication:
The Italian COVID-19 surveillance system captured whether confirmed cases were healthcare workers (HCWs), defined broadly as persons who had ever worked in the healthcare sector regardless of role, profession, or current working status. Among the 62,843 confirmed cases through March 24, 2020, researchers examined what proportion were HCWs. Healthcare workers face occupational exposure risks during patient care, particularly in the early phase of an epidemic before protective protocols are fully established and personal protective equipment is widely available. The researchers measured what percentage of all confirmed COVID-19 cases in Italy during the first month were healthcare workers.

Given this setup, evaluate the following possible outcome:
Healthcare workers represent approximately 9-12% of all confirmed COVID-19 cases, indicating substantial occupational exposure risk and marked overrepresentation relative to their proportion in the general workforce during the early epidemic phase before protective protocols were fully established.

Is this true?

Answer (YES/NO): YES